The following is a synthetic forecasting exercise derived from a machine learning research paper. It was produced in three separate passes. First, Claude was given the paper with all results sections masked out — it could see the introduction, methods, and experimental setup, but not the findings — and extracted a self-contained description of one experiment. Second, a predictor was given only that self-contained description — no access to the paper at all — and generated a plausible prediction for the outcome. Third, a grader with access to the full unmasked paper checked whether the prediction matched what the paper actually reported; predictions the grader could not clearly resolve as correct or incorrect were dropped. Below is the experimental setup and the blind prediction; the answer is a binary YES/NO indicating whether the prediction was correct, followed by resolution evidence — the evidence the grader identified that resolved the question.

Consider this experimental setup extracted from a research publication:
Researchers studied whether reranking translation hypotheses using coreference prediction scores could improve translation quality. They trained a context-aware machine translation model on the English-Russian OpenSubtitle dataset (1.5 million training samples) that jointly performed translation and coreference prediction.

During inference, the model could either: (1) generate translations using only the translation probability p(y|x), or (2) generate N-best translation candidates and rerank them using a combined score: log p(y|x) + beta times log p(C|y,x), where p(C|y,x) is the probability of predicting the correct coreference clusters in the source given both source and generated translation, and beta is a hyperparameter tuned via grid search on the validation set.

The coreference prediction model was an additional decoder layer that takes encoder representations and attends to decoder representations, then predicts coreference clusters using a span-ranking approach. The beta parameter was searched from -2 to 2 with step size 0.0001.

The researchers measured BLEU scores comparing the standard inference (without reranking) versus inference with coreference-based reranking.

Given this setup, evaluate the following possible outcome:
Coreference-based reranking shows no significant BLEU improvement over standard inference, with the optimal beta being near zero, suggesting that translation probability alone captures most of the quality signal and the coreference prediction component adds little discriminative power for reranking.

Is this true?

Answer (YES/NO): NO